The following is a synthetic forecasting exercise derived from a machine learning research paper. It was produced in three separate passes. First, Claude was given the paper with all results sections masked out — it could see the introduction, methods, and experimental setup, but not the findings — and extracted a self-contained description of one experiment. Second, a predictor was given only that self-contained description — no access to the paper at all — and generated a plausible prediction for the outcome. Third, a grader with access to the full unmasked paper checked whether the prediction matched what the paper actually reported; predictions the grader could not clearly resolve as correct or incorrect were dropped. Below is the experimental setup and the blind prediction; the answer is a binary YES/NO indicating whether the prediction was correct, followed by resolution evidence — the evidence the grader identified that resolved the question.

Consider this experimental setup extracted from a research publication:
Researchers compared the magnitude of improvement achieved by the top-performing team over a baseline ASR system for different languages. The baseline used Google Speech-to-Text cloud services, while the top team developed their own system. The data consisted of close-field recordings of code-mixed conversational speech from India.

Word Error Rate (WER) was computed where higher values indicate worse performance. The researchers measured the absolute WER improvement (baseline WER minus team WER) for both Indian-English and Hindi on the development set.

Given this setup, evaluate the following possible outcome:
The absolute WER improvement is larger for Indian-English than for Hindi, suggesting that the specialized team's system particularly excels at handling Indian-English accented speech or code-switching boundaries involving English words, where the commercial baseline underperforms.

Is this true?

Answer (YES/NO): YES